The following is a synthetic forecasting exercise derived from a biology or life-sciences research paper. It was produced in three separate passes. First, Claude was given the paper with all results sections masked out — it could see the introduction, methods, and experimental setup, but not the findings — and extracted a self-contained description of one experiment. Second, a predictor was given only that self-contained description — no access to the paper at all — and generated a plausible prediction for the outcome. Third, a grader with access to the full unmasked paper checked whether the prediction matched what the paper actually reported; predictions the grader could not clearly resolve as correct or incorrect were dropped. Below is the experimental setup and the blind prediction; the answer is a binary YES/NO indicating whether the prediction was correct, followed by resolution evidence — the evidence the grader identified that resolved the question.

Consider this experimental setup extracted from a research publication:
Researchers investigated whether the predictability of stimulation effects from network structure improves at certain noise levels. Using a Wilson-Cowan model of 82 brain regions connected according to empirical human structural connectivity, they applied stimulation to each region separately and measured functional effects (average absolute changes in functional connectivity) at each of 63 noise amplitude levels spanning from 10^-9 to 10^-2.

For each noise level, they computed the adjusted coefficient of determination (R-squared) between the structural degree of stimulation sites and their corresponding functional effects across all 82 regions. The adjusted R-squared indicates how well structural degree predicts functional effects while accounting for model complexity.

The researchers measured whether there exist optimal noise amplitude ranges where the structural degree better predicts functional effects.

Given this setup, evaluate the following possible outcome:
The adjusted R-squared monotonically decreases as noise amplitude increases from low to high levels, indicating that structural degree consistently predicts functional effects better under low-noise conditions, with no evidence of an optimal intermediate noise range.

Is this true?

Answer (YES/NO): NO